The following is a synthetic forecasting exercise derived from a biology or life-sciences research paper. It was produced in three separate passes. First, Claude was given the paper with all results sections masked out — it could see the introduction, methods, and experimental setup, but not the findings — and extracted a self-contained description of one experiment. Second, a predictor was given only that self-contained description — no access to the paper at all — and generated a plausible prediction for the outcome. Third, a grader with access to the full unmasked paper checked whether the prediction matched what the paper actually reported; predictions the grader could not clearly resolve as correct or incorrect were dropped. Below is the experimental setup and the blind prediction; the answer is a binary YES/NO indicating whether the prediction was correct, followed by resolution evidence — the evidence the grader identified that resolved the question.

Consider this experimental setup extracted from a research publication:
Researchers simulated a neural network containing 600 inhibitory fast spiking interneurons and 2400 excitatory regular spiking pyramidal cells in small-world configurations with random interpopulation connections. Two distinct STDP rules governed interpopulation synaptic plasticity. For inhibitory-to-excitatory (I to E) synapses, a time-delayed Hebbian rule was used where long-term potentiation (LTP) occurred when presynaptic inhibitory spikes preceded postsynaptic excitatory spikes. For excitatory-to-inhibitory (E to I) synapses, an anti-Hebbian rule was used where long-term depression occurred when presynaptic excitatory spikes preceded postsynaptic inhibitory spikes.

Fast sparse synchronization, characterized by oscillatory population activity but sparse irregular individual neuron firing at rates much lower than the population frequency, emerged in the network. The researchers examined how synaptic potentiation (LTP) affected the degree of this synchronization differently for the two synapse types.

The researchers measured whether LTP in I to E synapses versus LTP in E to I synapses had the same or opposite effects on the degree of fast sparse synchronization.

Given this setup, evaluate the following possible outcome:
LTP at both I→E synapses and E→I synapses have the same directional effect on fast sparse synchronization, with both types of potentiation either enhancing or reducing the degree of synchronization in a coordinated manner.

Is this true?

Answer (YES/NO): NO